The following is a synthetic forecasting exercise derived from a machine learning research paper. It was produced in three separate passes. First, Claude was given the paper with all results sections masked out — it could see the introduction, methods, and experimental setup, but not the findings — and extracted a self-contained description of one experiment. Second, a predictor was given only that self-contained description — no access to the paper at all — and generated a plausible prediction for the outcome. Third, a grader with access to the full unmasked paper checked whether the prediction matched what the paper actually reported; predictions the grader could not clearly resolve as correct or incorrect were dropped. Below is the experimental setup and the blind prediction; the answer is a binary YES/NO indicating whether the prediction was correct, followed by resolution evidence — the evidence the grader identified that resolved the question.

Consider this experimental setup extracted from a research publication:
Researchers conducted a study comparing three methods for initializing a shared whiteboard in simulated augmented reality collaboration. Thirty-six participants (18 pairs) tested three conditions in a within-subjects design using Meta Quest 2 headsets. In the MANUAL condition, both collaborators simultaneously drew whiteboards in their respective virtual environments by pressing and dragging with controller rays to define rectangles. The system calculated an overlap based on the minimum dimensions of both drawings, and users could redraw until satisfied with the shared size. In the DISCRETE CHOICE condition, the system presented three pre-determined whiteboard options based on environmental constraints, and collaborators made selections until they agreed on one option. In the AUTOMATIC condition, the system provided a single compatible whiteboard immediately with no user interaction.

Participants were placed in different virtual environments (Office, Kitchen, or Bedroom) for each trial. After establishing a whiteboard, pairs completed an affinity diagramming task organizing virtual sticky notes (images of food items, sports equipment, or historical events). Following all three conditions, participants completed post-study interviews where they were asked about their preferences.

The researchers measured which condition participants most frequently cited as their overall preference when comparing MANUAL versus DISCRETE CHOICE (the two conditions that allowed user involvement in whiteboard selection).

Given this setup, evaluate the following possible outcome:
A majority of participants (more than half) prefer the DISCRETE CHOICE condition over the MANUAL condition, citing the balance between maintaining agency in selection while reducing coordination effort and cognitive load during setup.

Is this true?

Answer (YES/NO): NO